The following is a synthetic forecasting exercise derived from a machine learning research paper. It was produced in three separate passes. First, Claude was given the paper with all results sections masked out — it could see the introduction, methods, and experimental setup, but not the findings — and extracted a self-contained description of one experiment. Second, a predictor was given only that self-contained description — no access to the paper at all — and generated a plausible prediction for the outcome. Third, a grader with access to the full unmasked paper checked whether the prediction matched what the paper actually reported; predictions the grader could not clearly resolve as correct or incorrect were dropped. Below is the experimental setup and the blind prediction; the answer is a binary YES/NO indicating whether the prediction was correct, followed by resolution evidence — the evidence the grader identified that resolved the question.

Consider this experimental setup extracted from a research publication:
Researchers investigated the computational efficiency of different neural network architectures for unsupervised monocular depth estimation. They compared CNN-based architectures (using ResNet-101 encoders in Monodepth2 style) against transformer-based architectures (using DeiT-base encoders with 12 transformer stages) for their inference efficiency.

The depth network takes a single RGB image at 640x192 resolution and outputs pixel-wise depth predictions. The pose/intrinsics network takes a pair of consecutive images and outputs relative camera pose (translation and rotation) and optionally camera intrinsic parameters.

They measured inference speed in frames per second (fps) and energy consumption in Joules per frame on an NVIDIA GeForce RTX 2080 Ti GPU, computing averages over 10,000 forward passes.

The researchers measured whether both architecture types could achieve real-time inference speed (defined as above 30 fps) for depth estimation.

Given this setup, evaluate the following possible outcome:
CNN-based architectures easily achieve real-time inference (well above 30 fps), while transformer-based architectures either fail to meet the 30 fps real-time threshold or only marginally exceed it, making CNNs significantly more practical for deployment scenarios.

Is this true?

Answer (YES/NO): NO